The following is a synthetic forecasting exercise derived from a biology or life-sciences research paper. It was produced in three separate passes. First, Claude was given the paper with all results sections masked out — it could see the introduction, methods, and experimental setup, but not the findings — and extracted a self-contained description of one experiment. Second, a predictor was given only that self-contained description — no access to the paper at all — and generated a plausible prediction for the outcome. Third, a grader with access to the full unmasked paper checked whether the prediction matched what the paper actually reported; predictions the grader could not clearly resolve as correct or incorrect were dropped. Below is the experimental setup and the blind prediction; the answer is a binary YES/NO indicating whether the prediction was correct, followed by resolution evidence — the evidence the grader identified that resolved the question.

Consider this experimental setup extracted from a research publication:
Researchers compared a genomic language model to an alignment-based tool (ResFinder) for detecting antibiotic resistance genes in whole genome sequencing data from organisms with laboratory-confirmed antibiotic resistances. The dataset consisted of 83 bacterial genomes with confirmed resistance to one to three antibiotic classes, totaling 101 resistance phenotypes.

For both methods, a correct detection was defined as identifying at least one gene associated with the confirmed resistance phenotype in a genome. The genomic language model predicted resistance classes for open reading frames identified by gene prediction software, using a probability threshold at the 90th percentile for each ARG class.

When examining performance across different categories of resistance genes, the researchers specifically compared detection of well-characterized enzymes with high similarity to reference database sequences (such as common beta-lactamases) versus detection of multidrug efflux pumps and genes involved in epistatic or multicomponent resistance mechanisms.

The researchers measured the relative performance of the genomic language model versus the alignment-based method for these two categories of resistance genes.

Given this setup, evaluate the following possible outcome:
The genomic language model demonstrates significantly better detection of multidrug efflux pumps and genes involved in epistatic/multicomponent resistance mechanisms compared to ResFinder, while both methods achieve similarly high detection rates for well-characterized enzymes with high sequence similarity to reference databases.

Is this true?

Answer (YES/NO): NO